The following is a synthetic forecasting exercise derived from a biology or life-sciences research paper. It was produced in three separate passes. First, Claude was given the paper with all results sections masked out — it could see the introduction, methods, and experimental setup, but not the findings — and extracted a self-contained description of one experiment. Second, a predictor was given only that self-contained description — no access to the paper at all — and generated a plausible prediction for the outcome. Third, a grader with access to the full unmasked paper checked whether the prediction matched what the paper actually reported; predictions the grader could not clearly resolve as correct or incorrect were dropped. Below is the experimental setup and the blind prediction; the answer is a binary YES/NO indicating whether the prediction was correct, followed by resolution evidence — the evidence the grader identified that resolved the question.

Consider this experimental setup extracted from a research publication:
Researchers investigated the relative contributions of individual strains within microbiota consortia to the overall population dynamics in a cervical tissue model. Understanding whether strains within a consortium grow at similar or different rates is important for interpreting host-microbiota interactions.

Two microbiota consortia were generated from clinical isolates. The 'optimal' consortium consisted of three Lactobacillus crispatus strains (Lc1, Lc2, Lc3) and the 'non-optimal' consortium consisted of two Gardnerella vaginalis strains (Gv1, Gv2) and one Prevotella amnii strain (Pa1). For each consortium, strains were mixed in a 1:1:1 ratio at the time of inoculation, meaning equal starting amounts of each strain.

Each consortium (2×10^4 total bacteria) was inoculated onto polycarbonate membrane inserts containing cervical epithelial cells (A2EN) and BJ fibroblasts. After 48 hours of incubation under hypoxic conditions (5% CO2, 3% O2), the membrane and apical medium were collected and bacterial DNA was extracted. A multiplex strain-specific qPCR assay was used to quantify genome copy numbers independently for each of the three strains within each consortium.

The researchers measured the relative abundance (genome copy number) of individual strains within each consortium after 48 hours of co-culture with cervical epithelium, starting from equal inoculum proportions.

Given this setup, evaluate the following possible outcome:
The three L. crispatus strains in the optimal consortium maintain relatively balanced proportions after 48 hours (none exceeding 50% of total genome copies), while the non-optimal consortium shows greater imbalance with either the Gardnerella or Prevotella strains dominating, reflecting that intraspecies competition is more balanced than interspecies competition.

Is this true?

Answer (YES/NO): NO